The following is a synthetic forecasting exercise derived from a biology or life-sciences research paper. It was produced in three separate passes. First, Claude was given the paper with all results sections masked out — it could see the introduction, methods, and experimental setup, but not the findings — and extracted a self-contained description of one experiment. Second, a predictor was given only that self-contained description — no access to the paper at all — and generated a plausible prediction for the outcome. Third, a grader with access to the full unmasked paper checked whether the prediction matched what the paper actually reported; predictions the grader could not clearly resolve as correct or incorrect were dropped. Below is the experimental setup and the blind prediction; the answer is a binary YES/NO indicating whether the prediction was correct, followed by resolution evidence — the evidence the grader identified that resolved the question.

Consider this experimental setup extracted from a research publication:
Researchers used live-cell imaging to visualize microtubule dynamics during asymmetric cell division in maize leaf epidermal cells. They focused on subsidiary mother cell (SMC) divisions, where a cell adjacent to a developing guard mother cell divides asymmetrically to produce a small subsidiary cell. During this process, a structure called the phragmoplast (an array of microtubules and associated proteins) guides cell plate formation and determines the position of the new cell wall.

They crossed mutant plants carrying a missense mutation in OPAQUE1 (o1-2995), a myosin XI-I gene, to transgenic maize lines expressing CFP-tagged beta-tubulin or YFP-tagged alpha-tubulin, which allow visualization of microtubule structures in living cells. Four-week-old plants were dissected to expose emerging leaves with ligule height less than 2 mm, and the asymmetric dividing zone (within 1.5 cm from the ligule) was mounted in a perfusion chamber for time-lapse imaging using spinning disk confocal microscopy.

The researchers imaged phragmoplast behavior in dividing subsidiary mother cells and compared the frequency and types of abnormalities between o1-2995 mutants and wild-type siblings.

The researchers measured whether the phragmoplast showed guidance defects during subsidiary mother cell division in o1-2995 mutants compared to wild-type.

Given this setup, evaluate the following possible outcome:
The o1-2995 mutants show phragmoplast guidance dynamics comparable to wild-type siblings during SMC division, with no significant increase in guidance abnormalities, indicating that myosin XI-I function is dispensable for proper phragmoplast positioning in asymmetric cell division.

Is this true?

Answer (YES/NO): NO